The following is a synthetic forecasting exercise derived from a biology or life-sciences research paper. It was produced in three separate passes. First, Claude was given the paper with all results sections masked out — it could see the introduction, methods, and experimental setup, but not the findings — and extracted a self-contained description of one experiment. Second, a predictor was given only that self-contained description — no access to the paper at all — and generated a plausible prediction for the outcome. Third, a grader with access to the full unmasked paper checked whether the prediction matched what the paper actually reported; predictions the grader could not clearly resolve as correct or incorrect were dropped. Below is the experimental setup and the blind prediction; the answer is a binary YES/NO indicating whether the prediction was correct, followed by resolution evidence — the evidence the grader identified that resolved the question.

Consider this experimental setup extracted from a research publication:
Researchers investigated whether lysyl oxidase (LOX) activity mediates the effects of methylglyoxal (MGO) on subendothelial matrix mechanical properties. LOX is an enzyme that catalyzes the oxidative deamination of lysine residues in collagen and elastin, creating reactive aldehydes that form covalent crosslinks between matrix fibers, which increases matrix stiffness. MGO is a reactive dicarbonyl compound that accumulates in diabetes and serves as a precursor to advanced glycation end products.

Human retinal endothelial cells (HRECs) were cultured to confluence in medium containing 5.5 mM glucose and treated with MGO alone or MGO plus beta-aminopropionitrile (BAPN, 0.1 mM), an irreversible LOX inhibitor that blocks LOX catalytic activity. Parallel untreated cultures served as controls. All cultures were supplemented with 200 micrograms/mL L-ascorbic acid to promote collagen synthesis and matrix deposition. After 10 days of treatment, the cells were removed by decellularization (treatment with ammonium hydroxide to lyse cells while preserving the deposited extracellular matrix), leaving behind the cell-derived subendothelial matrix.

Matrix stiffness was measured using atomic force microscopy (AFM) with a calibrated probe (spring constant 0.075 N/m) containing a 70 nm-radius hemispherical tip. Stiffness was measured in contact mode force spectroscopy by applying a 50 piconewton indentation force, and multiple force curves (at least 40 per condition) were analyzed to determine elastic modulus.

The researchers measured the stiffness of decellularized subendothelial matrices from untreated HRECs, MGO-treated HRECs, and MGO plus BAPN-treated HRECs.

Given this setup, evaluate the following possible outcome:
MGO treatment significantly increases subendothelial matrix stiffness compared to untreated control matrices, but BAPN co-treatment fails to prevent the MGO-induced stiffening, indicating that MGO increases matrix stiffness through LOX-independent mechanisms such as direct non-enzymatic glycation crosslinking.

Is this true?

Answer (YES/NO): NO